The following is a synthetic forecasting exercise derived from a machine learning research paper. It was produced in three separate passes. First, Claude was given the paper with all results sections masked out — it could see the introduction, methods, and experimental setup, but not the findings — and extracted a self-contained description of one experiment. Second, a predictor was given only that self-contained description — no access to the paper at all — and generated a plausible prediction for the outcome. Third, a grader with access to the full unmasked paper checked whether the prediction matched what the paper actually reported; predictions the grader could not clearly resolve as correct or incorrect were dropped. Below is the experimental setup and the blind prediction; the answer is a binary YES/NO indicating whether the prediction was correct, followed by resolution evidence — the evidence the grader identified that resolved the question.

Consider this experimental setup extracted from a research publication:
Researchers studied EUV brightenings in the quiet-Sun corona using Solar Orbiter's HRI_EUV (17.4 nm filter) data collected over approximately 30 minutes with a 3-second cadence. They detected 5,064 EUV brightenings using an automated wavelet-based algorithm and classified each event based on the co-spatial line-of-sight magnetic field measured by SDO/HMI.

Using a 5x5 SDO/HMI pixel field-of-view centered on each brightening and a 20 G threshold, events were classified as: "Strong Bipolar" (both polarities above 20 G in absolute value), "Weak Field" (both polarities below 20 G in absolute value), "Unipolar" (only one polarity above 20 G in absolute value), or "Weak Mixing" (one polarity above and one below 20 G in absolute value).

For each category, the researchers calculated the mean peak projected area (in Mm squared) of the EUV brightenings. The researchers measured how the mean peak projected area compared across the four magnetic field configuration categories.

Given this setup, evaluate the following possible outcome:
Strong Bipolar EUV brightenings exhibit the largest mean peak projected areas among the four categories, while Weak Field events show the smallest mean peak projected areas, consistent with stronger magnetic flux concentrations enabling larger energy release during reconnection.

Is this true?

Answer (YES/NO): NO